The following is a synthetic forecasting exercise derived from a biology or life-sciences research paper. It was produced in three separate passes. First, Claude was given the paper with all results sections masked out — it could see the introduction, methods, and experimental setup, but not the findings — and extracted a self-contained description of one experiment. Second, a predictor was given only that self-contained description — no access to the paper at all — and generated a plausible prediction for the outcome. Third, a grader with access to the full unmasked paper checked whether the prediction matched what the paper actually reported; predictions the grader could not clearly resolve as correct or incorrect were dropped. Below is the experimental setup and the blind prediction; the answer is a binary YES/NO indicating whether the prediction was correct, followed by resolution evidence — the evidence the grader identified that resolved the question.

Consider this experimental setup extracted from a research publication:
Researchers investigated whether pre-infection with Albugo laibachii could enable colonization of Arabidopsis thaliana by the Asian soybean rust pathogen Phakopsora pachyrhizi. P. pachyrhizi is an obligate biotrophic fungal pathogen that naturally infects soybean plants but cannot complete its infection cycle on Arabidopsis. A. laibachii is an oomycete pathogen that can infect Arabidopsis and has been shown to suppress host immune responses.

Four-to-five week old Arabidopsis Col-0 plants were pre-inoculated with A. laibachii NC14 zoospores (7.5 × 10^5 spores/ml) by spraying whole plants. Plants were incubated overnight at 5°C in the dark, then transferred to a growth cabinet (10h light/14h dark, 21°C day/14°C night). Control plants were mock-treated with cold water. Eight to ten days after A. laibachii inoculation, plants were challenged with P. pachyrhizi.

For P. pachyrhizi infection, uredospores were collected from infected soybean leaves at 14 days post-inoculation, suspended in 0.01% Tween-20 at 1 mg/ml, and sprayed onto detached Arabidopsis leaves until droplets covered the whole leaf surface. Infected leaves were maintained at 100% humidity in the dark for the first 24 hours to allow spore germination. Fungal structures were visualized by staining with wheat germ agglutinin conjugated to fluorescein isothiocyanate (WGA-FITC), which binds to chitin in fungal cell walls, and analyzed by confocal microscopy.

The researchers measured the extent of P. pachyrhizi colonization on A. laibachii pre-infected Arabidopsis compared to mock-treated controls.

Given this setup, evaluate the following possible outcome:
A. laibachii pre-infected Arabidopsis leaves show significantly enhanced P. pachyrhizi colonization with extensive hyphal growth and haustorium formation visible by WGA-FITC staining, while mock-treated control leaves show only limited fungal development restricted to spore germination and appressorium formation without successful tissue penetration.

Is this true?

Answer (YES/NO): NO